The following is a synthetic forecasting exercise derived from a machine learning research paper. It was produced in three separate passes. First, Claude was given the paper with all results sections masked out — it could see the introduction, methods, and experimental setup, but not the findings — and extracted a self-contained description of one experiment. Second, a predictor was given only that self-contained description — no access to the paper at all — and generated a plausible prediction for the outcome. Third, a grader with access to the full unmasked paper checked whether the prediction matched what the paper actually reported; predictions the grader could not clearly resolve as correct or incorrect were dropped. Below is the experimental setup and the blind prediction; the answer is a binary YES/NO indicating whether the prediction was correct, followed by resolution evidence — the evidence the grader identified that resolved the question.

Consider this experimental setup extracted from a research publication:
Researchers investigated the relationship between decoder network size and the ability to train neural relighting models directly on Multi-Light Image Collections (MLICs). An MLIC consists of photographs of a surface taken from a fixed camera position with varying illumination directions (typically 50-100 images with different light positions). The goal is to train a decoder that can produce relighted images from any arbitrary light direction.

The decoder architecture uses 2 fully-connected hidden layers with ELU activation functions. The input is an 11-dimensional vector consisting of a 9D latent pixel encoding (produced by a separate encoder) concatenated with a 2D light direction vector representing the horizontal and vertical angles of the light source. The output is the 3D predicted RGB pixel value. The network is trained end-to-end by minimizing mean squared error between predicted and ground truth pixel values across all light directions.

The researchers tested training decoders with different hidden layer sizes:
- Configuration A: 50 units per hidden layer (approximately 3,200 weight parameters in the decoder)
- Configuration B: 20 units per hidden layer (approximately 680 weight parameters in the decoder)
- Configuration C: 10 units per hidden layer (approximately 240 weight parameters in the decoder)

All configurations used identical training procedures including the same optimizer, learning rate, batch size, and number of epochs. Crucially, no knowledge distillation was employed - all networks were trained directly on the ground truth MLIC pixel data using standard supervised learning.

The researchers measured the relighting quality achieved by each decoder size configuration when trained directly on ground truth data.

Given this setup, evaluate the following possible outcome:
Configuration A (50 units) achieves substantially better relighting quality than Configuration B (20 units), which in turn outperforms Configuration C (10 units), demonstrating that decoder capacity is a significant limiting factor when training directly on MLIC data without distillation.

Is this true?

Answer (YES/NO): YES